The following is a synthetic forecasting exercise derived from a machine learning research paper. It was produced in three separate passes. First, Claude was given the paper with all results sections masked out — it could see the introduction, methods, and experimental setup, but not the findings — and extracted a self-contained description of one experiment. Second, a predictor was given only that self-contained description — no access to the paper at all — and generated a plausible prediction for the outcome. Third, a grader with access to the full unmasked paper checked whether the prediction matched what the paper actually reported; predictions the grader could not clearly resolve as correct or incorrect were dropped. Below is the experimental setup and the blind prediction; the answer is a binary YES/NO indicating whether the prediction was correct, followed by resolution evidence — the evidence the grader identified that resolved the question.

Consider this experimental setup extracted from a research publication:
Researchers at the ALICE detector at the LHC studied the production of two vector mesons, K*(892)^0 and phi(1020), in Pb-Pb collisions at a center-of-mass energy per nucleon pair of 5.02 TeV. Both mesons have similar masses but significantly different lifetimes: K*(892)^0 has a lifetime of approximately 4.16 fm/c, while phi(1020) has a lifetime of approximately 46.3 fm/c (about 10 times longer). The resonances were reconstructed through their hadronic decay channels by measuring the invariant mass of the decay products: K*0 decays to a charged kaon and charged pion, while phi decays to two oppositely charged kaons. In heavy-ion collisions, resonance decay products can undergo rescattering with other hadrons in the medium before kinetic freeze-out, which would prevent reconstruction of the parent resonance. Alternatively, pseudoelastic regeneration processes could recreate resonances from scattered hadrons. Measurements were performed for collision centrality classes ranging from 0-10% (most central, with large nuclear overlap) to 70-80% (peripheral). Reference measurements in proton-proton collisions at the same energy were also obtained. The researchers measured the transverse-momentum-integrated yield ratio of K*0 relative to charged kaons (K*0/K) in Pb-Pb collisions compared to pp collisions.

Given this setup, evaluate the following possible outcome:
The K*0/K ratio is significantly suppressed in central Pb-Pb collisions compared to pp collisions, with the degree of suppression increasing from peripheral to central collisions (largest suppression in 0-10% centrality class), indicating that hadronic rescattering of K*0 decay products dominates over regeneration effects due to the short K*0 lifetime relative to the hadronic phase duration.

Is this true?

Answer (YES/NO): YES